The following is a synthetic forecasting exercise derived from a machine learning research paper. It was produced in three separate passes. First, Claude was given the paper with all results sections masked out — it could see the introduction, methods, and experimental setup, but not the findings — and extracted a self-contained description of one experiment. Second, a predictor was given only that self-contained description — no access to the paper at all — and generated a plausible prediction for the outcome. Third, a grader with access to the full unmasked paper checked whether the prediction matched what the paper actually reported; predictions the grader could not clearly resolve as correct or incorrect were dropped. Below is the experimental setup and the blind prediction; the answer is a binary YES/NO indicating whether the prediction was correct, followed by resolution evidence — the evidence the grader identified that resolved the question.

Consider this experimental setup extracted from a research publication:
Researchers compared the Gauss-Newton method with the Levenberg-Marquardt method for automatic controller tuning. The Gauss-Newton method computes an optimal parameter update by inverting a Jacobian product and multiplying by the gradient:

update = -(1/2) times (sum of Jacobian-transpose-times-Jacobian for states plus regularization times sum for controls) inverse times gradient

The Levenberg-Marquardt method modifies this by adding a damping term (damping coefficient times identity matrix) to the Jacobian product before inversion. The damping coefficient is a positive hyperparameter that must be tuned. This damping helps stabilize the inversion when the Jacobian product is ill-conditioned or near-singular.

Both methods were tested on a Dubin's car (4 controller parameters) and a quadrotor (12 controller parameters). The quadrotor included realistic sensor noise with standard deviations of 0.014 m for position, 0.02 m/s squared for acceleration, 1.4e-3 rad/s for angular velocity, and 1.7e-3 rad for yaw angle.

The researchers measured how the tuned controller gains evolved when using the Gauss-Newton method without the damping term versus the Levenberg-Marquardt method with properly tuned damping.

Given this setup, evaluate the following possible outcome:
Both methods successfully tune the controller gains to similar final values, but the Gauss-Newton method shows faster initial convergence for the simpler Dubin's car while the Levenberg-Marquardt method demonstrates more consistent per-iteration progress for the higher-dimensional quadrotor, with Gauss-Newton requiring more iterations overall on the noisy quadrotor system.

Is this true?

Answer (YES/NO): NO